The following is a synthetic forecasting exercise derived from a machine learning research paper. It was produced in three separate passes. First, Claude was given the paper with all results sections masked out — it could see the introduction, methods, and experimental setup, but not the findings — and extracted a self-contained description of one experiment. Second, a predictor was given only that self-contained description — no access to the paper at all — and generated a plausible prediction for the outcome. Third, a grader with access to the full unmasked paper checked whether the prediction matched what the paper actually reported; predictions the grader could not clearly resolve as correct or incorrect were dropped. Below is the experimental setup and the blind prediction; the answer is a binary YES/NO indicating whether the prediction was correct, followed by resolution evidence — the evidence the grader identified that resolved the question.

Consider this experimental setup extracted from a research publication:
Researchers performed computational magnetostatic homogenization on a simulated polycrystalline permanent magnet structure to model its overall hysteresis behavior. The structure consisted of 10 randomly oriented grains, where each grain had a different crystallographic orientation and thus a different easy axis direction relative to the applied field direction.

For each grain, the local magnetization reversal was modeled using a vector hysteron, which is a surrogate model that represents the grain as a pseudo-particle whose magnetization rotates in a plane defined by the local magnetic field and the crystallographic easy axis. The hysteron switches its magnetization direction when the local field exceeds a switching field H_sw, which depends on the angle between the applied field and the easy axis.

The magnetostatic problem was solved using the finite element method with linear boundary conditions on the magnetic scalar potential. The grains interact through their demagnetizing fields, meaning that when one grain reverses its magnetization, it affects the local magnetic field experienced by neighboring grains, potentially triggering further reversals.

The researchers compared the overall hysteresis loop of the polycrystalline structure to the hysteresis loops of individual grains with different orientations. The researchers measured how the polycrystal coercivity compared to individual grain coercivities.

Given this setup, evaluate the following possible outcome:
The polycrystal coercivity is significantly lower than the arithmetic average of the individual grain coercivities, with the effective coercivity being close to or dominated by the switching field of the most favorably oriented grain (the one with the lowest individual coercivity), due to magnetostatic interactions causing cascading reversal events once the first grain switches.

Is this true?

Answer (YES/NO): NO